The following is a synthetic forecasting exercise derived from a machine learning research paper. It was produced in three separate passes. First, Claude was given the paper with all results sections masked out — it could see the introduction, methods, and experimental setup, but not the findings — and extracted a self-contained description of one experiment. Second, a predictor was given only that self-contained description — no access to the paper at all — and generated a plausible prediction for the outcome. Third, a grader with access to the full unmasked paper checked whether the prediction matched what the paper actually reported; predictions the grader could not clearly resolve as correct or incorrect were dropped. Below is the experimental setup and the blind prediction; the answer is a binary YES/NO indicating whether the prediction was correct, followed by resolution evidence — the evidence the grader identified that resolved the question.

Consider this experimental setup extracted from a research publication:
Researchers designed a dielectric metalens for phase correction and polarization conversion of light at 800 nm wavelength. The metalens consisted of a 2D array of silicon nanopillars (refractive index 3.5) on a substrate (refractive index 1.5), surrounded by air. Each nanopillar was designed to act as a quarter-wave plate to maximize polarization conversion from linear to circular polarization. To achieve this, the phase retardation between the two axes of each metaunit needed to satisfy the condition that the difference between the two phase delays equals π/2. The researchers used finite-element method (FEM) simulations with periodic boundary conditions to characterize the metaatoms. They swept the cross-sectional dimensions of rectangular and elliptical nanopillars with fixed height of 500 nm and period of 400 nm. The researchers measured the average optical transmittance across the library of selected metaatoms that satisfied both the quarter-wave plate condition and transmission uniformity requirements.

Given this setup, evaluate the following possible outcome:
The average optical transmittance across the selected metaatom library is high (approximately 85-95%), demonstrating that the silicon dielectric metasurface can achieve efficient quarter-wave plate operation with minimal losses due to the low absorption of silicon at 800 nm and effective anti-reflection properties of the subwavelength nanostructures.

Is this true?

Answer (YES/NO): NO